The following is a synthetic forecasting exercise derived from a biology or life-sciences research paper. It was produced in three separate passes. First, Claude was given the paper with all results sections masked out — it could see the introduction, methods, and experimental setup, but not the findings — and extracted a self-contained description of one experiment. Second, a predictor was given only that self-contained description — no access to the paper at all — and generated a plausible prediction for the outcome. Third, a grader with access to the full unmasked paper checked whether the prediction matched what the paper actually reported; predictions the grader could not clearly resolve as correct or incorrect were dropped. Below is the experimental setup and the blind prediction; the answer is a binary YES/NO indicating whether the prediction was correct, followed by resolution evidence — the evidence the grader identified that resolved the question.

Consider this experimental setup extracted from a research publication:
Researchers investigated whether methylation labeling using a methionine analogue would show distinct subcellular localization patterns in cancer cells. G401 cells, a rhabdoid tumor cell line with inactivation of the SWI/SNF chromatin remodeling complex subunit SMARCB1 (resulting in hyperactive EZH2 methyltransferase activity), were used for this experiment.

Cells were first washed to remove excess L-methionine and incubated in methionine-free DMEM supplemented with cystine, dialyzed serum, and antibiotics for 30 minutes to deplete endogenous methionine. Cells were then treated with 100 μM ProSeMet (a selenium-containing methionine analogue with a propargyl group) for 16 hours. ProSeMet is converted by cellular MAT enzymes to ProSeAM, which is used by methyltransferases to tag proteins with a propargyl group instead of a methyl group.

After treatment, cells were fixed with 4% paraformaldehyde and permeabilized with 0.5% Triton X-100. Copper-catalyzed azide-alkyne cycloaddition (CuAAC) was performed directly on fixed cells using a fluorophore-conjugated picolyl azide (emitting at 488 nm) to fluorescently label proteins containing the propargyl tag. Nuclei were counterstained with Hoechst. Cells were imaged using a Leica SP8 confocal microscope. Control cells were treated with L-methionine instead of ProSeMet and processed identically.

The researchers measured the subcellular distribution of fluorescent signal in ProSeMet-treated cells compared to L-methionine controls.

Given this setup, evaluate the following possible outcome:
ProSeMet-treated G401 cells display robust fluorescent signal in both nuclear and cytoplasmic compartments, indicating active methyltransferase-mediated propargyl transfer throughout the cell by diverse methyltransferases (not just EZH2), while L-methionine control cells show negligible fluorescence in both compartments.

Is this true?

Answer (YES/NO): YES